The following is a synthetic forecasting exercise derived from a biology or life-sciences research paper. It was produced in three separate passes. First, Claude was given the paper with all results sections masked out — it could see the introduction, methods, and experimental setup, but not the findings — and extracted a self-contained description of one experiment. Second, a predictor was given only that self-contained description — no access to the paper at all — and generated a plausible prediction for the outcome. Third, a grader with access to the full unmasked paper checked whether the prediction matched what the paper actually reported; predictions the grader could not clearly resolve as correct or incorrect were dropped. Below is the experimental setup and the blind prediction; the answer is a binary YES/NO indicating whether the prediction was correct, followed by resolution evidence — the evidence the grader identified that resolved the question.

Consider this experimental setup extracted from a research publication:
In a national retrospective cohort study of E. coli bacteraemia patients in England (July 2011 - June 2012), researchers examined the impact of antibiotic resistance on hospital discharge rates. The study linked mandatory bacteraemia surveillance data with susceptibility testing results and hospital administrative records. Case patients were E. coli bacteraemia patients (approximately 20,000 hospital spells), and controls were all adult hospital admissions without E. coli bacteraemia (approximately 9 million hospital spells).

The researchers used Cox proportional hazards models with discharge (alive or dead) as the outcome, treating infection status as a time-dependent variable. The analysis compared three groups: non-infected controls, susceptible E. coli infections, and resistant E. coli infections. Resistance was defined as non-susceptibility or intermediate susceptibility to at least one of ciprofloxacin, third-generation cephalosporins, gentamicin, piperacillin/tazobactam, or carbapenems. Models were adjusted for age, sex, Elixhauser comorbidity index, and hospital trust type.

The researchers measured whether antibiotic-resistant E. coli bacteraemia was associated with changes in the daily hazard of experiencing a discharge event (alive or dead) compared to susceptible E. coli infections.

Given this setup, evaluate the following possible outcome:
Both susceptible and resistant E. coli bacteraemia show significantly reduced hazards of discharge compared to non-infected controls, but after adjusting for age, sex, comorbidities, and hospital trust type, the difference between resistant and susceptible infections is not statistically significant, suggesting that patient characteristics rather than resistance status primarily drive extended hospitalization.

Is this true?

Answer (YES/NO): NO